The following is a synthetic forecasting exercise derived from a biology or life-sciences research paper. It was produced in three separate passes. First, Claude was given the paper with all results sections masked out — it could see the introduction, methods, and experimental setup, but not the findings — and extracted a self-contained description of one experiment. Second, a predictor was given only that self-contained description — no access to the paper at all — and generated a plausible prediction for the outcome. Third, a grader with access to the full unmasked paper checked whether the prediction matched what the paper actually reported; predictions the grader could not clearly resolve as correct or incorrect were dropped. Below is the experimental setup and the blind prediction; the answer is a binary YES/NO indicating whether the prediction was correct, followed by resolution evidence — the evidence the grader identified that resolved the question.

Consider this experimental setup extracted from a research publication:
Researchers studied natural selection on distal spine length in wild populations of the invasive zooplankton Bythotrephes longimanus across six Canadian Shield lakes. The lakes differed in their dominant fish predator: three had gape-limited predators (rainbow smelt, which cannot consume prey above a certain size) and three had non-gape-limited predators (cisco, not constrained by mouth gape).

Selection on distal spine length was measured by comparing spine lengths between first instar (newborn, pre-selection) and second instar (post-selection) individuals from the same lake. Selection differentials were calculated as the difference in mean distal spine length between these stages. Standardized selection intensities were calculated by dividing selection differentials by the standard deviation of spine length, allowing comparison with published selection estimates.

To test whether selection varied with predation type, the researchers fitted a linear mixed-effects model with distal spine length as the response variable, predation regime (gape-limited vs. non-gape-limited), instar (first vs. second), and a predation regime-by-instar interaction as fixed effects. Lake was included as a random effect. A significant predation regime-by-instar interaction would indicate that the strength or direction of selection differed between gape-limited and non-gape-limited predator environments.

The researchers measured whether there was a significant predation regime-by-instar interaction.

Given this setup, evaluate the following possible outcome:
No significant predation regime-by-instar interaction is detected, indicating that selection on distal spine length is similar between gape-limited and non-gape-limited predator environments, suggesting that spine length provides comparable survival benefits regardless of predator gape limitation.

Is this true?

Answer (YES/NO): YES